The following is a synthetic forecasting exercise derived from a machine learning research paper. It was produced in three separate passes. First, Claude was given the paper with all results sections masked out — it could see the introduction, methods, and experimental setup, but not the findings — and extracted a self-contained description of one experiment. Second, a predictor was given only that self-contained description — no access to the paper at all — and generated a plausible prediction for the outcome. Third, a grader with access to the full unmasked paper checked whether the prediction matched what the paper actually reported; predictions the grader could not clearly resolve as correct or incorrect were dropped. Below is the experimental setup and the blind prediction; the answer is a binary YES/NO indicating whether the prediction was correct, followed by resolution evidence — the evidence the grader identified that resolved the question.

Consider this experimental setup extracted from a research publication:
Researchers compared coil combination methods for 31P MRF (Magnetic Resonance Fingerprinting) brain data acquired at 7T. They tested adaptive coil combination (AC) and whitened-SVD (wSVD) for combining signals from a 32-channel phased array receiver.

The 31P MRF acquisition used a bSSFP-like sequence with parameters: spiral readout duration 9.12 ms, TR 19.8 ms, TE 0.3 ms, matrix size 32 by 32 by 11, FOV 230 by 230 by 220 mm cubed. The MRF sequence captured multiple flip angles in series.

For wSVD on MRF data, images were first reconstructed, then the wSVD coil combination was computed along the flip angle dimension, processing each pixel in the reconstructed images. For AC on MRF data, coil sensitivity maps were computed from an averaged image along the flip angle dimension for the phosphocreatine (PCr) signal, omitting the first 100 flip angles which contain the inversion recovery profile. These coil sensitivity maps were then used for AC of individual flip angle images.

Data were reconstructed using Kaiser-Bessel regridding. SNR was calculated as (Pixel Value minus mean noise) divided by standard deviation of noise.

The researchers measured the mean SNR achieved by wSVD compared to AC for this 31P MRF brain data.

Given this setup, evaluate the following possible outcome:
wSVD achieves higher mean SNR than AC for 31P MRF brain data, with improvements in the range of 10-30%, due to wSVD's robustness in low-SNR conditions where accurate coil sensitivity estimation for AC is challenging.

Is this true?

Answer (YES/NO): NO